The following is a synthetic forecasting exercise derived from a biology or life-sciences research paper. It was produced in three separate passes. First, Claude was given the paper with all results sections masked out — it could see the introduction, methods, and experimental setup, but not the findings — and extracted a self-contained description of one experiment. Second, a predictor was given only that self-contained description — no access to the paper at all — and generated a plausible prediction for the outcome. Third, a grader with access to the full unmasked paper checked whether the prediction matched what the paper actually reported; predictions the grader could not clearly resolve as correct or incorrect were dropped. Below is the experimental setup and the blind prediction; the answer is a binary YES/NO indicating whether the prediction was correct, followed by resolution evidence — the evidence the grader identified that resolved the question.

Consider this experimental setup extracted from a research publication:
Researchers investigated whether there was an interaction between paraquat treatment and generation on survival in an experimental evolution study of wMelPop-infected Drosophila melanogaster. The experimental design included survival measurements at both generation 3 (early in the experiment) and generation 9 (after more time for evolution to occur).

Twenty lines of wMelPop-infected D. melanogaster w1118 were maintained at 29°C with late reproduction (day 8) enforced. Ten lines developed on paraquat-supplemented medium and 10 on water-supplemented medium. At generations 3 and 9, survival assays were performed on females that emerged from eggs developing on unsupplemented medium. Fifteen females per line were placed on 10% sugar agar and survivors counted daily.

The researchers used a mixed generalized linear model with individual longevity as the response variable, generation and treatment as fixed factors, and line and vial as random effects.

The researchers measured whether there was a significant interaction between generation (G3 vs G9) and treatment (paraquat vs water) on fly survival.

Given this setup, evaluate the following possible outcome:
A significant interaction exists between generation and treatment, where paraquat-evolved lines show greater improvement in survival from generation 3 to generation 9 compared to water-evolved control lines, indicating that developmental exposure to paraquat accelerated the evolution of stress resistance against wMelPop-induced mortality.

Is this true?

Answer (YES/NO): NO